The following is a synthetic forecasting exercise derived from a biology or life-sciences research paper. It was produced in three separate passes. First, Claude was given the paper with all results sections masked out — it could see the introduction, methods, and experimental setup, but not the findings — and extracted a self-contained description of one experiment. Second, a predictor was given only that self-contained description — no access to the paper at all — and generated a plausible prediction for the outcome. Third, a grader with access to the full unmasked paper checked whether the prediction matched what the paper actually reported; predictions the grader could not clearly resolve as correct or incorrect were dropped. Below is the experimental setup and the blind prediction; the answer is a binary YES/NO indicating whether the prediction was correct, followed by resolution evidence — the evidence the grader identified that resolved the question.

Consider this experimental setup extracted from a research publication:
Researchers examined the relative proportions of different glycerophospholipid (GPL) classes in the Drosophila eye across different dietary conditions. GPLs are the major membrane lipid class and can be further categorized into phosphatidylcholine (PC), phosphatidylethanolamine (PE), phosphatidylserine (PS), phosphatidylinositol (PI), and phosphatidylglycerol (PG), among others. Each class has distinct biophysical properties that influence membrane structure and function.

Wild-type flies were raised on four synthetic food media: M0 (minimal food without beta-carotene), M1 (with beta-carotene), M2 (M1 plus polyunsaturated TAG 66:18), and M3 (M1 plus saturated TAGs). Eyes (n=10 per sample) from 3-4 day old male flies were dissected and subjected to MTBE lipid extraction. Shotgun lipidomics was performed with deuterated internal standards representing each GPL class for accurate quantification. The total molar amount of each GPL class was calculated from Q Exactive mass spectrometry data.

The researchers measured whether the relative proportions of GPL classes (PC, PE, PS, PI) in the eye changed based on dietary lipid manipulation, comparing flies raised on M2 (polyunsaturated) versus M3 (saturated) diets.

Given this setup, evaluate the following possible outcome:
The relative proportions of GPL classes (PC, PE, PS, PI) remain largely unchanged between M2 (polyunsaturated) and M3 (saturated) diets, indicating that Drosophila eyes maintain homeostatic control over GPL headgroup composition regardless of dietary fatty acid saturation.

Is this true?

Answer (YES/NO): YES